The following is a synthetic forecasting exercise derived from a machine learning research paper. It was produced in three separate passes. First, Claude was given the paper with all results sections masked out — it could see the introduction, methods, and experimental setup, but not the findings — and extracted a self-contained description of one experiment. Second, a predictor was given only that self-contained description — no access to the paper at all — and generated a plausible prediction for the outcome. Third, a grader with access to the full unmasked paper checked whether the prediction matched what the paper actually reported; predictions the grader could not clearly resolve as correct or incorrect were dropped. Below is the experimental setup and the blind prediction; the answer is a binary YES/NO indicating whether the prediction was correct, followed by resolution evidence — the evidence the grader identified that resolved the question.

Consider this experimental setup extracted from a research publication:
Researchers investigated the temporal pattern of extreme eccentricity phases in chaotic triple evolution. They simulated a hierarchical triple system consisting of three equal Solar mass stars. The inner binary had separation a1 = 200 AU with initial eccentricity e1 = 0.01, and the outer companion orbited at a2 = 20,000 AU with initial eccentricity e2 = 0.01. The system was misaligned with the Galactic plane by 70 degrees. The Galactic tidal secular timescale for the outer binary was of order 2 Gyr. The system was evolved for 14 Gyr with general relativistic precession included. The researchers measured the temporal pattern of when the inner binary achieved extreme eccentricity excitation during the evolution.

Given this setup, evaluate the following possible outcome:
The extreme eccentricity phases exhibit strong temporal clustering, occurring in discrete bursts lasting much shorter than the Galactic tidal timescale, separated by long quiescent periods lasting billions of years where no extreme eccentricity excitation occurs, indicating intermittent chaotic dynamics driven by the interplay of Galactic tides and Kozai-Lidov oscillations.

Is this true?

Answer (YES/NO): YES